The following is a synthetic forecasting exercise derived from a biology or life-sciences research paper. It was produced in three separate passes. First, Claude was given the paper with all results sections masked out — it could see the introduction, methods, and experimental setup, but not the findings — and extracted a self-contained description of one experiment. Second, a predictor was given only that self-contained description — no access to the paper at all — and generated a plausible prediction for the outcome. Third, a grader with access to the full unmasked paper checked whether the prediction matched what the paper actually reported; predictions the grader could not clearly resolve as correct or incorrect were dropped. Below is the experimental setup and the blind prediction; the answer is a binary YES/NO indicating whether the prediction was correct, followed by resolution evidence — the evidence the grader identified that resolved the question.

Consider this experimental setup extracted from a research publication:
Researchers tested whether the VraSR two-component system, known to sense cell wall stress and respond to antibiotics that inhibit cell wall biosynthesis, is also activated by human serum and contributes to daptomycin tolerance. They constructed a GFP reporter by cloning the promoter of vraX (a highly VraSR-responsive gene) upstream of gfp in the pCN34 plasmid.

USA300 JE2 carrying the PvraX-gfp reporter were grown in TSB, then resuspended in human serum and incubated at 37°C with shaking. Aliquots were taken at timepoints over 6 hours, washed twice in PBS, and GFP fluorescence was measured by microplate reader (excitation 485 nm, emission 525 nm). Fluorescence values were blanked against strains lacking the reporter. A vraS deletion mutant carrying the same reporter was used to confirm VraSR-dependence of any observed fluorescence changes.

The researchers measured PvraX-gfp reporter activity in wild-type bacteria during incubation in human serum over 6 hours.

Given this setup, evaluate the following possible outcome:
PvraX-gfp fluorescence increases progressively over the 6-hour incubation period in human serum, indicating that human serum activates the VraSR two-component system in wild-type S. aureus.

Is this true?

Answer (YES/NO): NO